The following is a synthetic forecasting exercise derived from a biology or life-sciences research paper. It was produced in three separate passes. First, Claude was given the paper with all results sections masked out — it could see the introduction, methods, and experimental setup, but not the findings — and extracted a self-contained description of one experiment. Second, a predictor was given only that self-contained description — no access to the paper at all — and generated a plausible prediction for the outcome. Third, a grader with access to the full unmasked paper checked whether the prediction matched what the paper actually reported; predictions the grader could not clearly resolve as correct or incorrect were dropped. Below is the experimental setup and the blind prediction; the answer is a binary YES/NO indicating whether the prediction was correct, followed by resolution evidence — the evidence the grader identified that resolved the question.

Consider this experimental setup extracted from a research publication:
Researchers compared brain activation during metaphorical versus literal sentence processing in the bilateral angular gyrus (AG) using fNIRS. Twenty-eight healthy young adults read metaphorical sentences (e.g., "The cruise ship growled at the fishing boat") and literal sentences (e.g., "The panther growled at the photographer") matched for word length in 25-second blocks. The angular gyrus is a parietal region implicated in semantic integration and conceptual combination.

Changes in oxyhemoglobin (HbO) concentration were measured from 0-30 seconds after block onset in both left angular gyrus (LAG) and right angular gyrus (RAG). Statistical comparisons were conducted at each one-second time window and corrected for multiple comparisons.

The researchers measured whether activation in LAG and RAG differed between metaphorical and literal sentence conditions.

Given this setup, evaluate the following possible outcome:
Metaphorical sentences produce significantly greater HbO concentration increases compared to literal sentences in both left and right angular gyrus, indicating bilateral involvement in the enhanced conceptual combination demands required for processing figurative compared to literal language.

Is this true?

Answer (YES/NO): YES